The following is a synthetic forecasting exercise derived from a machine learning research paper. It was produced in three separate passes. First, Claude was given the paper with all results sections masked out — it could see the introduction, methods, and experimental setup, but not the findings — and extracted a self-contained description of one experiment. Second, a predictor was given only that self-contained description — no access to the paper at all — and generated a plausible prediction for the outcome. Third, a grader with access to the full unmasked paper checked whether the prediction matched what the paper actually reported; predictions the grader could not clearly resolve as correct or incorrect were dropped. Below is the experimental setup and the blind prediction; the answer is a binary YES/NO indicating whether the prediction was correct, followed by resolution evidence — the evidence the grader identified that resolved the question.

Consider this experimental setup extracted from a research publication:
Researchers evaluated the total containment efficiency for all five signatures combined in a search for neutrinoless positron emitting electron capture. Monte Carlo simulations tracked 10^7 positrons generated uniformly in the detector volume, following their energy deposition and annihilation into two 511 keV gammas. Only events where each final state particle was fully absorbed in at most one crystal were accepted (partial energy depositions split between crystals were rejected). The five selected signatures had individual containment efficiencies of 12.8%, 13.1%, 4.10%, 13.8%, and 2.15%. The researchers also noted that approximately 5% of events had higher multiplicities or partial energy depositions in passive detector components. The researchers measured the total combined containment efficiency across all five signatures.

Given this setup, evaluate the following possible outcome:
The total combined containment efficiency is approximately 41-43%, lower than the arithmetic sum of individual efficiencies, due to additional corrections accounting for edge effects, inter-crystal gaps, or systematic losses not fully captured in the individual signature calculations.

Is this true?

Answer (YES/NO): NO